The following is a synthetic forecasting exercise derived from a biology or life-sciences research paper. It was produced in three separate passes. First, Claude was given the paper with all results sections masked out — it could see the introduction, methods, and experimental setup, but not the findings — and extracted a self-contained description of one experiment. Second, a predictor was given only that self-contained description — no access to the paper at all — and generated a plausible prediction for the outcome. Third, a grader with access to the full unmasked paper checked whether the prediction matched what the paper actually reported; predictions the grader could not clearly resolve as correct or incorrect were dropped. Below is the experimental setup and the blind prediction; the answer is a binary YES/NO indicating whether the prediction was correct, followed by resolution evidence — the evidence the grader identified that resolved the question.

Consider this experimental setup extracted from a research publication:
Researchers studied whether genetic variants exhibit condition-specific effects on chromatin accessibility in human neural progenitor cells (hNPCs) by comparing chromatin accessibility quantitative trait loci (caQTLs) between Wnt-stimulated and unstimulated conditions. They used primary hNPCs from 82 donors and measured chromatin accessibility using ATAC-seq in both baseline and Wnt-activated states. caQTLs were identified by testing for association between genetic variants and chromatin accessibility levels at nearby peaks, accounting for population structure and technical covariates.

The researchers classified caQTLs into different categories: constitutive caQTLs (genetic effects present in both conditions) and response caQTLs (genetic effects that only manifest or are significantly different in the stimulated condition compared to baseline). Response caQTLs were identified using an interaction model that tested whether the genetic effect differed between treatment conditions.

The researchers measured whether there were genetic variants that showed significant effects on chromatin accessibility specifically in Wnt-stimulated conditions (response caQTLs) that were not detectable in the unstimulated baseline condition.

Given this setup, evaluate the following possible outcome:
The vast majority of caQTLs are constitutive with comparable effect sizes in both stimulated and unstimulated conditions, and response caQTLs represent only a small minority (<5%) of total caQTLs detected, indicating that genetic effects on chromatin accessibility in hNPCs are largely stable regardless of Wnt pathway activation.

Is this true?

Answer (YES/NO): NO